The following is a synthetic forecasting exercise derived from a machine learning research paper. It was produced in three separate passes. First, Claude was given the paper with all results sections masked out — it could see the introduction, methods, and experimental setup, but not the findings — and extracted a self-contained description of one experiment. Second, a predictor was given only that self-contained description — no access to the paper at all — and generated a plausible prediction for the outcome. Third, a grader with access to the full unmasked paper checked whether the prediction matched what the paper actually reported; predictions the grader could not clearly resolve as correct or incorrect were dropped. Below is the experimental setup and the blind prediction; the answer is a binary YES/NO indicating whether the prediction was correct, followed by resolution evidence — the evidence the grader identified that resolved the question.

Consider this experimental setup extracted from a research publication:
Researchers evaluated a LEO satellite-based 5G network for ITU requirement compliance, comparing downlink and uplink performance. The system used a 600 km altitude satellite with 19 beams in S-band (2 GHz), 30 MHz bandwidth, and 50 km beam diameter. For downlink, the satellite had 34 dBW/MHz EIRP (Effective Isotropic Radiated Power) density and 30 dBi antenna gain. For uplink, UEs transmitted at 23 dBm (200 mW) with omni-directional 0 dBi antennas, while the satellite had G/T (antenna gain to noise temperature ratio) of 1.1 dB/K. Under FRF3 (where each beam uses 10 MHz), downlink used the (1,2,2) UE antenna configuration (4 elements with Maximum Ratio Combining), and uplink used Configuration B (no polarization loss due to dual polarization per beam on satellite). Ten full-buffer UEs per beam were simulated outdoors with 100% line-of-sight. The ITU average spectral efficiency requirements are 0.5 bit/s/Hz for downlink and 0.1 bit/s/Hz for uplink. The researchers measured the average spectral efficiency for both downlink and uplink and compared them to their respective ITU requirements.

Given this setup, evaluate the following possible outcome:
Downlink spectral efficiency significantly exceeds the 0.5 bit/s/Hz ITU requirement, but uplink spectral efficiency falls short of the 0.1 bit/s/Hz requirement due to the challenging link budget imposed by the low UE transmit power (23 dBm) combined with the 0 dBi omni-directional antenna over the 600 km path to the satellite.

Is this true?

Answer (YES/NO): NO